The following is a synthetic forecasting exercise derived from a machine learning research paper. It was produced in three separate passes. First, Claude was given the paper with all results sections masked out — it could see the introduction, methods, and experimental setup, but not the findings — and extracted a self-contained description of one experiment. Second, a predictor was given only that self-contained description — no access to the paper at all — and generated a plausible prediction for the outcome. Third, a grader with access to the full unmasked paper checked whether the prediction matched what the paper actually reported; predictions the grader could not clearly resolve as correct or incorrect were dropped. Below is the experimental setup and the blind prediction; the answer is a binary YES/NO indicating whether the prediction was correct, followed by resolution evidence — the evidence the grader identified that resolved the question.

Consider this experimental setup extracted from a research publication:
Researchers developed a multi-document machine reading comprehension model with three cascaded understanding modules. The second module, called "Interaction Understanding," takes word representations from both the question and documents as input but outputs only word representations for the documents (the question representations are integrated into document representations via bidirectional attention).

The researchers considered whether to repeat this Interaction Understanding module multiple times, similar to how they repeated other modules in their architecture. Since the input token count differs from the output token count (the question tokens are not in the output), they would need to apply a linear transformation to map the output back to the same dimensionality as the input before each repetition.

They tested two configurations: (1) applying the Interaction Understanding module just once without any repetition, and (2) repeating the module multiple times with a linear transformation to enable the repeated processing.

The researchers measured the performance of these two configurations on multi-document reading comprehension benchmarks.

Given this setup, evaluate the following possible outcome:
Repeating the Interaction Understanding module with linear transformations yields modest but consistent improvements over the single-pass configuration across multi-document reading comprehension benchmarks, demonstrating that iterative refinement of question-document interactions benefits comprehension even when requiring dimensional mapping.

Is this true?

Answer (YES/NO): NO